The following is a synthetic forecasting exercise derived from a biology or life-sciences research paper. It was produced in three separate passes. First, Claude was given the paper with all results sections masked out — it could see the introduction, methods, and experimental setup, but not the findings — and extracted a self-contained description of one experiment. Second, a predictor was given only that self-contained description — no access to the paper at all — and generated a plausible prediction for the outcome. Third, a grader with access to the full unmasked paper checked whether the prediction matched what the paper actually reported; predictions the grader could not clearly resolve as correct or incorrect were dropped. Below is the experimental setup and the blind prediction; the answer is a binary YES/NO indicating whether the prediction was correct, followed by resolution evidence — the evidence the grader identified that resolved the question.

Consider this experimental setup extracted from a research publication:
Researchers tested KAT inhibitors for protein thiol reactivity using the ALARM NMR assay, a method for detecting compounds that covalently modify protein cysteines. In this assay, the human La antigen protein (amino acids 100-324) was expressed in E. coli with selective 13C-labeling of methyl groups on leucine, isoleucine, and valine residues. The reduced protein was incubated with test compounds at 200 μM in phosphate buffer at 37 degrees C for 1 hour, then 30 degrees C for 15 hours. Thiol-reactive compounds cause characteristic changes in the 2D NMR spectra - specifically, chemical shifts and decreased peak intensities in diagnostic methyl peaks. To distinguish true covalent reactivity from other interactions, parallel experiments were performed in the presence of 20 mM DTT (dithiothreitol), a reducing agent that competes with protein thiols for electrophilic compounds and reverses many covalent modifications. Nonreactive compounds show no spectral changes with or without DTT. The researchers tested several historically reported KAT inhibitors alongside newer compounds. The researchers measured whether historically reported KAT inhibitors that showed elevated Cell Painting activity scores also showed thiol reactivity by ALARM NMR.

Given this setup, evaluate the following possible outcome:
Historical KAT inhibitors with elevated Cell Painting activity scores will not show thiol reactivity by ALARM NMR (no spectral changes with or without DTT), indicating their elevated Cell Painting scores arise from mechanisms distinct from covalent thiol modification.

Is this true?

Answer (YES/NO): NO